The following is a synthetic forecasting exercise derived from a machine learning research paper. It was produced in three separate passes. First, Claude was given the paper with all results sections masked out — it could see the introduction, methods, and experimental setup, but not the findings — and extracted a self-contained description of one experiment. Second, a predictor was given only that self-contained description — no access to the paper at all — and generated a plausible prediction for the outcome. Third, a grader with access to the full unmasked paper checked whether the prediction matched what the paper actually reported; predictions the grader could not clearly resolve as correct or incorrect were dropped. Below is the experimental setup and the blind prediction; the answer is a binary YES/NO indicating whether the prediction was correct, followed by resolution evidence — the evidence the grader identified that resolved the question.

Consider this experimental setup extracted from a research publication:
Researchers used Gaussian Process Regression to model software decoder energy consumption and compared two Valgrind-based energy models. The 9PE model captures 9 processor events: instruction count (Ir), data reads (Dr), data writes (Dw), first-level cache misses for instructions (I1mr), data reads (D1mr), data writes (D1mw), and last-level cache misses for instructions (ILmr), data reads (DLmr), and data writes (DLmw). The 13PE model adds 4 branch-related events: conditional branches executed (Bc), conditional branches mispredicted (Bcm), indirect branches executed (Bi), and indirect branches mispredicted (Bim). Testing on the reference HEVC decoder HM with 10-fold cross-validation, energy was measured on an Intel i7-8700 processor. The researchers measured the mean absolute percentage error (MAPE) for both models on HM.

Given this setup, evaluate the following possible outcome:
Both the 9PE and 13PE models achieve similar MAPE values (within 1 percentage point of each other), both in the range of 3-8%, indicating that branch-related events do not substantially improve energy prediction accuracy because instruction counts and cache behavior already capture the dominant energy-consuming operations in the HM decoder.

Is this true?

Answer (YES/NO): NO